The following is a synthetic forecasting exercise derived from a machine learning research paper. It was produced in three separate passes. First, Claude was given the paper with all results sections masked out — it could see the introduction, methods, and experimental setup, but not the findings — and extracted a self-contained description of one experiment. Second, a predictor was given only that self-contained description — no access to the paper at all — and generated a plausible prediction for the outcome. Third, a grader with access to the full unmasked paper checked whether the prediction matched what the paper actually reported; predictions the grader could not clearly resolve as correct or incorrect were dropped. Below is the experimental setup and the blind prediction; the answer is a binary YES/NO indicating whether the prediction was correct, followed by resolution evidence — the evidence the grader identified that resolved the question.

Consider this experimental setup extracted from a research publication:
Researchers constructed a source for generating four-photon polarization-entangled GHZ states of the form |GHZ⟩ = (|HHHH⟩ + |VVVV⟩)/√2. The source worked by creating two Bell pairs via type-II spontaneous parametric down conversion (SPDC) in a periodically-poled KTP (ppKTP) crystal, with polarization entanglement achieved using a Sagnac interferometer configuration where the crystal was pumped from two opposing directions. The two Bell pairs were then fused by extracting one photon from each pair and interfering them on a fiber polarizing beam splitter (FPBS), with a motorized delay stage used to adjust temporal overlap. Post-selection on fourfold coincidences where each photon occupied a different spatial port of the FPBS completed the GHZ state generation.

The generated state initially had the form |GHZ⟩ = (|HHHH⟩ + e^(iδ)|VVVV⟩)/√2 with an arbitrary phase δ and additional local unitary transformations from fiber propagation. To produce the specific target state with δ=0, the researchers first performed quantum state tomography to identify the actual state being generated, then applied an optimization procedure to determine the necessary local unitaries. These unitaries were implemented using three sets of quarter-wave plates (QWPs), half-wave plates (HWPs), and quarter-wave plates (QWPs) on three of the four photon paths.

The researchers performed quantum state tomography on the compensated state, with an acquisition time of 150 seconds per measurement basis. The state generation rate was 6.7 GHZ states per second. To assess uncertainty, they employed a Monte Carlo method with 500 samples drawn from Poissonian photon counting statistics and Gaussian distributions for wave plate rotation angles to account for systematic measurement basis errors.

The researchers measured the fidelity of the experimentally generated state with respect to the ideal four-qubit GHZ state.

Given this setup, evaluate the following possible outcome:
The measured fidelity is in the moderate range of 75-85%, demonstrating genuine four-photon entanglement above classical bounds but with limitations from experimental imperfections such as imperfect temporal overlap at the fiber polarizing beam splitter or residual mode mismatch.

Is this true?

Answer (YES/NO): NO